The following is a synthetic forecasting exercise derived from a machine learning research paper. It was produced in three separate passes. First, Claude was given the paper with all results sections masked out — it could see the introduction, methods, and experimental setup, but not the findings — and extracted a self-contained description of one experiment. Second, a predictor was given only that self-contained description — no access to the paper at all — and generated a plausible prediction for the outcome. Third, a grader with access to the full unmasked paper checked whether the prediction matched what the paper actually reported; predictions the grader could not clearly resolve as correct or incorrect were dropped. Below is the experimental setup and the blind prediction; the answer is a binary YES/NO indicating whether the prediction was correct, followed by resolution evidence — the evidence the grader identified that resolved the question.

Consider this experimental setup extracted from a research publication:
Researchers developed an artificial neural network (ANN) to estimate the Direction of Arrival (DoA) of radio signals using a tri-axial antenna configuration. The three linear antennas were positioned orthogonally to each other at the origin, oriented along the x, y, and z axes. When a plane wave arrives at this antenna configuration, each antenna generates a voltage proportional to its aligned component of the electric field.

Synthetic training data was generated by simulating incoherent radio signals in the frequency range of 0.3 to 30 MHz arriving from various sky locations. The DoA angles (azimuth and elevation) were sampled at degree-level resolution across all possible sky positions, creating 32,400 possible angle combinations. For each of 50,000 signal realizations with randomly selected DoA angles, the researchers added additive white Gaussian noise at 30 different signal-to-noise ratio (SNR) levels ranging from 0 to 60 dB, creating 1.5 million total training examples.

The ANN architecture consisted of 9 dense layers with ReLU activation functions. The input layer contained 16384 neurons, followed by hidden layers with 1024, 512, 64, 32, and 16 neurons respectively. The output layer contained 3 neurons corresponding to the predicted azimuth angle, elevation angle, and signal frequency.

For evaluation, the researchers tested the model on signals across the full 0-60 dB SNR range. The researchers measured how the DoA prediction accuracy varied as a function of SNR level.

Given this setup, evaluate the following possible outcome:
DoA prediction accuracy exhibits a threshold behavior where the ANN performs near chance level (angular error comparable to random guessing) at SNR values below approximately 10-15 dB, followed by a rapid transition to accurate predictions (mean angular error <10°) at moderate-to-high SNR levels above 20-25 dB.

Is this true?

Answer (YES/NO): NO